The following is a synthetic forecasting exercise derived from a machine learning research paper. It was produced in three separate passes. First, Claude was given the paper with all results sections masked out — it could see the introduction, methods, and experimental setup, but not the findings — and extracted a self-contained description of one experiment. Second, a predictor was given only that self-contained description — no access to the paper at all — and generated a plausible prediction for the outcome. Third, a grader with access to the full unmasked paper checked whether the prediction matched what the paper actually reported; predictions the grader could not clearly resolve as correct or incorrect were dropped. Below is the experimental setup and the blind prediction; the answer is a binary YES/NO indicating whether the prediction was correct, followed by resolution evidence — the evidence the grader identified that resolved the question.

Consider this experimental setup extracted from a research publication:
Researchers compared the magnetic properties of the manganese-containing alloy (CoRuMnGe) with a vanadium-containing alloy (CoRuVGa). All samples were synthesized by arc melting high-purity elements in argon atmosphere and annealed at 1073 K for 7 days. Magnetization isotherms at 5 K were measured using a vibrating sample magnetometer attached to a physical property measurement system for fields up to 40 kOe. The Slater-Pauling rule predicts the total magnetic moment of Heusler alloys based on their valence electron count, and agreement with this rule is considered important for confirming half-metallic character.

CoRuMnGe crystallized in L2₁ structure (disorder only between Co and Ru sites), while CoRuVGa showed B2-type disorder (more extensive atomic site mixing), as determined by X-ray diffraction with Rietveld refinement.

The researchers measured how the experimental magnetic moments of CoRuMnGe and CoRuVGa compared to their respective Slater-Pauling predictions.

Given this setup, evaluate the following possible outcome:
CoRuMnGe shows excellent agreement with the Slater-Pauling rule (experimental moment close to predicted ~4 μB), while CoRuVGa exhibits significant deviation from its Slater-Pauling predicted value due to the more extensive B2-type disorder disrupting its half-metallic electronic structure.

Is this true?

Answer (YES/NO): NO